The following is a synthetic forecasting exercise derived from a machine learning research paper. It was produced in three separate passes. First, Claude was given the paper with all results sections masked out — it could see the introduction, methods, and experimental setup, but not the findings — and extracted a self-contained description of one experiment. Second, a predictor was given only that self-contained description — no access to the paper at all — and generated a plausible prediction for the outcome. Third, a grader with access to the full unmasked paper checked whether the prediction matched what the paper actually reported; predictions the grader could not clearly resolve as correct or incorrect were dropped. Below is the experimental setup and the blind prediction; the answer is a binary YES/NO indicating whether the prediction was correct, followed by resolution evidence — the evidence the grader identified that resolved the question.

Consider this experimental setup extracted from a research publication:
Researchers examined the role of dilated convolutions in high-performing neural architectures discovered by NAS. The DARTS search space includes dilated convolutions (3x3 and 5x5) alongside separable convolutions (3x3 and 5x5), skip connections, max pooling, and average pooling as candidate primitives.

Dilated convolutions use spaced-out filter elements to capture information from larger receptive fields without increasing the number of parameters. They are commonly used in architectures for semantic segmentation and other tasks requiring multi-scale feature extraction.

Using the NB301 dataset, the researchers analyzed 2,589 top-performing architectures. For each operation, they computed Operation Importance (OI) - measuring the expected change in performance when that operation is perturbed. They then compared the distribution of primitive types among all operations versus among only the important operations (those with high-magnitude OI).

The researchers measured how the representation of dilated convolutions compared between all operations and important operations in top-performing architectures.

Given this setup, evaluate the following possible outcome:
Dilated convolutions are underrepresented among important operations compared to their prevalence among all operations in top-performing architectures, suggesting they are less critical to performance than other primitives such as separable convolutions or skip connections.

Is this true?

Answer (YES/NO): YES